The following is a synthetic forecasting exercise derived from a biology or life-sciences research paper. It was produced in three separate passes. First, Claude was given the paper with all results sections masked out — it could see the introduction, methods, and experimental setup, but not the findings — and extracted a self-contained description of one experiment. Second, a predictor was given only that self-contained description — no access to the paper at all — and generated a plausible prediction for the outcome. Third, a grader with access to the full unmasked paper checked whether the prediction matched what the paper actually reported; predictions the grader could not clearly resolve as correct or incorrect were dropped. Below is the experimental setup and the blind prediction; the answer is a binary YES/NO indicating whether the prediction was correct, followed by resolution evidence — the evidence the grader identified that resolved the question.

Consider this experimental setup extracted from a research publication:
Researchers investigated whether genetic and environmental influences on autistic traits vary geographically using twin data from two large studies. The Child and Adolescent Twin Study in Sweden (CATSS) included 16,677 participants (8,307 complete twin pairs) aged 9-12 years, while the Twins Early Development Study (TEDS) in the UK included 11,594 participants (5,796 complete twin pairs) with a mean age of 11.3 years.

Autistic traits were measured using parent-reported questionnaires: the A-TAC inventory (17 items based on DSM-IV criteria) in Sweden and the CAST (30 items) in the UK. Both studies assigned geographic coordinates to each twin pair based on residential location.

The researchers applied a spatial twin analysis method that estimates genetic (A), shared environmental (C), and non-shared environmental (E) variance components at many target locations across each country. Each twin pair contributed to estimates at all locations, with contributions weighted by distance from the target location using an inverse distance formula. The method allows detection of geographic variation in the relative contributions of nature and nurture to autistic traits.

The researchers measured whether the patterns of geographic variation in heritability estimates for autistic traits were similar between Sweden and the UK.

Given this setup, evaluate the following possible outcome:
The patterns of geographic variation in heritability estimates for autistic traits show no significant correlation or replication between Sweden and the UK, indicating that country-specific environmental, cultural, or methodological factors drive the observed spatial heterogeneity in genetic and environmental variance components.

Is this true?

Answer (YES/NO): NO